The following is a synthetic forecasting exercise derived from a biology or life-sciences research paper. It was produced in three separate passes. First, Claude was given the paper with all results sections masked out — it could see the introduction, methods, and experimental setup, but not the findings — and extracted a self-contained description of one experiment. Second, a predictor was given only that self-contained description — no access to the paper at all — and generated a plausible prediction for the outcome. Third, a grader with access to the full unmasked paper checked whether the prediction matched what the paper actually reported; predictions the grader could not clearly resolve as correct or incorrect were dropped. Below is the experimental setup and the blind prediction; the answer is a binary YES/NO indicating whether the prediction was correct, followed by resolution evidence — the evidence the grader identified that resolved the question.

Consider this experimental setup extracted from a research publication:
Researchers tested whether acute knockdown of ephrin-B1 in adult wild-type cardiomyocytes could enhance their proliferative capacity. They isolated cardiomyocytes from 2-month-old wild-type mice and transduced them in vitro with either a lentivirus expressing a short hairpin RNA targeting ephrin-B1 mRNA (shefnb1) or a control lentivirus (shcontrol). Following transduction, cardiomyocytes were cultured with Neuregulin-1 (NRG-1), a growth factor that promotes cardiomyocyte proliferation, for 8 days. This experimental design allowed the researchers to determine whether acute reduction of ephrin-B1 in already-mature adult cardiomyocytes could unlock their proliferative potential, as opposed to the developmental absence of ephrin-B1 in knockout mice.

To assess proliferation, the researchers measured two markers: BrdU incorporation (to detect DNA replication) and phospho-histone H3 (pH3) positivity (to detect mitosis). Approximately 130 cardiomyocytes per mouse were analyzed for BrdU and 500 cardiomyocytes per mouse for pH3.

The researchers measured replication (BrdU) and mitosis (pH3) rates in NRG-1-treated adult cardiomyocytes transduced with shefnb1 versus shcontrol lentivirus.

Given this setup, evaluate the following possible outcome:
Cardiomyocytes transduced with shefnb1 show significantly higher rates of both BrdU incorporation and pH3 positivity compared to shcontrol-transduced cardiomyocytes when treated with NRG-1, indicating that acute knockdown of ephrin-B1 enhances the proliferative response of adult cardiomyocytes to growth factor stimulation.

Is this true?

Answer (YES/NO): YES